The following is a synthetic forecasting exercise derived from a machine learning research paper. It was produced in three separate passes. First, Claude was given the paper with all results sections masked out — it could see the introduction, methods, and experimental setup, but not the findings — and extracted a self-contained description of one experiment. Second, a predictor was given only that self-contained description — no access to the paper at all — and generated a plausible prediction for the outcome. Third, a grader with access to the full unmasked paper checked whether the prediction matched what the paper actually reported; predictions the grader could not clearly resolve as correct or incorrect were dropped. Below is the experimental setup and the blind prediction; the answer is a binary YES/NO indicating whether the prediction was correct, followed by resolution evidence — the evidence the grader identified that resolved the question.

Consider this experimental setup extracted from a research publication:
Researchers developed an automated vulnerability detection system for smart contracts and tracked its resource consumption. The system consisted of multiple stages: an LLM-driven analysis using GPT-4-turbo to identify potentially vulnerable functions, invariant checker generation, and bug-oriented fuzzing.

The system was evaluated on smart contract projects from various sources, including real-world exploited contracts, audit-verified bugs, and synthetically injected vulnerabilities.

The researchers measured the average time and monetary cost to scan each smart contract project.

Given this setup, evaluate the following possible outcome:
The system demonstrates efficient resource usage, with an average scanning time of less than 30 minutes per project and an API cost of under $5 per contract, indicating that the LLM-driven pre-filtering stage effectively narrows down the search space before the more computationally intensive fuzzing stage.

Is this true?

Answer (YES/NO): NO